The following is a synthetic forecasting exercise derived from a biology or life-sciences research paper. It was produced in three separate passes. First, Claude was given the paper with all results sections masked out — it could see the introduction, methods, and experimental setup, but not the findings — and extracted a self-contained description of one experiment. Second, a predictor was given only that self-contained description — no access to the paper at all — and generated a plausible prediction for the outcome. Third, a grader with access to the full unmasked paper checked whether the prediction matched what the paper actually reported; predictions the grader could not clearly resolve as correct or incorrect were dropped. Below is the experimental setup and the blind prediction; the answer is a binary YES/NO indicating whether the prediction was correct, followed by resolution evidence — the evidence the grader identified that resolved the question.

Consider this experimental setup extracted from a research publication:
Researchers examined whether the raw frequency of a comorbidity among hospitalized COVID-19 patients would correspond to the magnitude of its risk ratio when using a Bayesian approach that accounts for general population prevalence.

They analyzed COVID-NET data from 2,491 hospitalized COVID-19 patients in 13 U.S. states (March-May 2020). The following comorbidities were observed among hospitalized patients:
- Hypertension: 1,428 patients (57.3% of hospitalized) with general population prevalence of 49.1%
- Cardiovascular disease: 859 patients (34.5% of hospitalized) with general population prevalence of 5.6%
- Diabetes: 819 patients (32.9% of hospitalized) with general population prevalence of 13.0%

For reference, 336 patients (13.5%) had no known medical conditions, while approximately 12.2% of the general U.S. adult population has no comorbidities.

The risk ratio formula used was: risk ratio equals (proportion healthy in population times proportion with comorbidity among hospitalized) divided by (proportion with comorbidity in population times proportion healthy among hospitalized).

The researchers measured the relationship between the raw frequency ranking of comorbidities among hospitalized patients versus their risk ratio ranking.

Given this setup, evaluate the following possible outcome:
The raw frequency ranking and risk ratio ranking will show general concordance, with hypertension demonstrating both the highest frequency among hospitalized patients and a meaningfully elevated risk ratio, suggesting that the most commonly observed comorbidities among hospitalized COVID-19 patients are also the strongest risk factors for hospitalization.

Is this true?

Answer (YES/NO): NO